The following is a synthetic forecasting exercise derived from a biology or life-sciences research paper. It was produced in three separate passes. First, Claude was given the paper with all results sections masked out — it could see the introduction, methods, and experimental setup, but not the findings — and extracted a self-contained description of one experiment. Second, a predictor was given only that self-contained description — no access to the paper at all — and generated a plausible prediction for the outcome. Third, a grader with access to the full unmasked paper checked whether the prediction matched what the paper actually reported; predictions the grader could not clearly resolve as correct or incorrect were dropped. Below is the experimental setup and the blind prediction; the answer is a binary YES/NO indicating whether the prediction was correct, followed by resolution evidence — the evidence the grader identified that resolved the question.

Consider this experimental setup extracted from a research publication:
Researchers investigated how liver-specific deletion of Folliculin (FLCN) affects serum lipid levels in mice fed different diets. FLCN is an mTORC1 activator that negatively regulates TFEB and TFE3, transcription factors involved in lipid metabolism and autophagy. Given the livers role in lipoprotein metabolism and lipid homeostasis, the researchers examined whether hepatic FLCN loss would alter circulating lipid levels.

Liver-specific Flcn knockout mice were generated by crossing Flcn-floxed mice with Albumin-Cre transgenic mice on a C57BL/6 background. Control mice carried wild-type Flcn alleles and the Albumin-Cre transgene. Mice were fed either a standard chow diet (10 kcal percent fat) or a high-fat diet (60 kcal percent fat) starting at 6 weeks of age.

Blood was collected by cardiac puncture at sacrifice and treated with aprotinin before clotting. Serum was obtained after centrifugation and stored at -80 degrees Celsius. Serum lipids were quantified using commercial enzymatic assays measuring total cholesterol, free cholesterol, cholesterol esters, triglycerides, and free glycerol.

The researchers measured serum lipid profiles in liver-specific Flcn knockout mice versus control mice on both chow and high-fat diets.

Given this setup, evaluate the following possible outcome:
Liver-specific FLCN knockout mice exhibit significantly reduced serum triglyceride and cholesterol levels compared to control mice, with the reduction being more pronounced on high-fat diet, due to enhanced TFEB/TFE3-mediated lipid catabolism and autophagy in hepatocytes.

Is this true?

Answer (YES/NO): NO